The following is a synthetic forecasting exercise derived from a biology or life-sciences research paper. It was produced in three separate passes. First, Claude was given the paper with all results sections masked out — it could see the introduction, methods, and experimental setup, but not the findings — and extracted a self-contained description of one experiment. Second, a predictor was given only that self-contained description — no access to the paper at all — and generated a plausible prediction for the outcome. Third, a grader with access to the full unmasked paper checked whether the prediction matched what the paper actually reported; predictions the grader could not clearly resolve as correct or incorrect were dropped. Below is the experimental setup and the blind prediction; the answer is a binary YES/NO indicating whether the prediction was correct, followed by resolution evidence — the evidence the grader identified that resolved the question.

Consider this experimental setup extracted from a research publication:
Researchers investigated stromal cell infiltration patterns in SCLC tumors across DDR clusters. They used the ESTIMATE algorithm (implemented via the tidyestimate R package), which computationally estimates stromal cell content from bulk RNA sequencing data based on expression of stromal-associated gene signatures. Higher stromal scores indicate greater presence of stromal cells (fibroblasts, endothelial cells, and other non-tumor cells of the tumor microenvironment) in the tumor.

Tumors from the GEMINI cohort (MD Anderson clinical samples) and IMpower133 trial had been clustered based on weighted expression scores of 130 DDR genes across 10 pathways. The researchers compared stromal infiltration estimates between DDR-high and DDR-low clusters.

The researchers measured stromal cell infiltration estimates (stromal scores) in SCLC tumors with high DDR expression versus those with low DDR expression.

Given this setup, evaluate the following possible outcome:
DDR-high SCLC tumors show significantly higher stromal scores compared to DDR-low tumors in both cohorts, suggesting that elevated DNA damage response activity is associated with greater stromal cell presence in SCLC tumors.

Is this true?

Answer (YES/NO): NO